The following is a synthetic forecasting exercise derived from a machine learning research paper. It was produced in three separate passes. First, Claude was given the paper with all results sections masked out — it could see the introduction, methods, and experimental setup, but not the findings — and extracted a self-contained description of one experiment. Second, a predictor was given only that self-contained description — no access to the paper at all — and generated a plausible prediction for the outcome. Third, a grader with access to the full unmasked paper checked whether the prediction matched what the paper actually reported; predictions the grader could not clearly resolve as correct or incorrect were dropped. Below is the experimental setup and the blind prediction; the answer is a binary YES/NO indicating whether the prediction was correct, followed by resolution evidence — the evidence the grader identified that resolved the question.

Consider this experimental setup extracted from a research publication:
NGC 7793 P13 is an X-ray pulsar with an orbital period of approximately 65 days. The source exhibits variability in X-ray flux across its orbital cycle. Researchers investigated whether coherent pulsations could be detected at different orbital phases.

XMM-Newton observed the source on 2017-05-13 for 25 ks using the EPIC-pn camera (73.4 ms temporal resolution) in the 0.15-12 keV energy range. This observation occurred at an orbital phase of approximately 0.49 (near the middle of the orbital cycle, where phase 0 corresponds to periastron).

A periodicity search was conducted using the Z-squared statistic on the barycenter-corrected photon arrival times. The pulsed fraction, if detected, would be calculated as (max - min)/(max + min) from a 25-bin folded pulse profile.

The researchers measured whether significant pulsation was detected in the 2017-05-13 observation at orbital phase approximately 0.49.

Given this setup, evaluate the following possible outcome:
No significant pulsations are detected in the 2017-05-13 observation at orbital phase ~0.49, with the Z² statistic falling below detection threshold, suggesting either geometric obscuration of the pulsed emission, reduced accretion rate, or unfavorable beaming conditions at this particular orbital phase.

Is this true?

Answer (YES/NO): YES